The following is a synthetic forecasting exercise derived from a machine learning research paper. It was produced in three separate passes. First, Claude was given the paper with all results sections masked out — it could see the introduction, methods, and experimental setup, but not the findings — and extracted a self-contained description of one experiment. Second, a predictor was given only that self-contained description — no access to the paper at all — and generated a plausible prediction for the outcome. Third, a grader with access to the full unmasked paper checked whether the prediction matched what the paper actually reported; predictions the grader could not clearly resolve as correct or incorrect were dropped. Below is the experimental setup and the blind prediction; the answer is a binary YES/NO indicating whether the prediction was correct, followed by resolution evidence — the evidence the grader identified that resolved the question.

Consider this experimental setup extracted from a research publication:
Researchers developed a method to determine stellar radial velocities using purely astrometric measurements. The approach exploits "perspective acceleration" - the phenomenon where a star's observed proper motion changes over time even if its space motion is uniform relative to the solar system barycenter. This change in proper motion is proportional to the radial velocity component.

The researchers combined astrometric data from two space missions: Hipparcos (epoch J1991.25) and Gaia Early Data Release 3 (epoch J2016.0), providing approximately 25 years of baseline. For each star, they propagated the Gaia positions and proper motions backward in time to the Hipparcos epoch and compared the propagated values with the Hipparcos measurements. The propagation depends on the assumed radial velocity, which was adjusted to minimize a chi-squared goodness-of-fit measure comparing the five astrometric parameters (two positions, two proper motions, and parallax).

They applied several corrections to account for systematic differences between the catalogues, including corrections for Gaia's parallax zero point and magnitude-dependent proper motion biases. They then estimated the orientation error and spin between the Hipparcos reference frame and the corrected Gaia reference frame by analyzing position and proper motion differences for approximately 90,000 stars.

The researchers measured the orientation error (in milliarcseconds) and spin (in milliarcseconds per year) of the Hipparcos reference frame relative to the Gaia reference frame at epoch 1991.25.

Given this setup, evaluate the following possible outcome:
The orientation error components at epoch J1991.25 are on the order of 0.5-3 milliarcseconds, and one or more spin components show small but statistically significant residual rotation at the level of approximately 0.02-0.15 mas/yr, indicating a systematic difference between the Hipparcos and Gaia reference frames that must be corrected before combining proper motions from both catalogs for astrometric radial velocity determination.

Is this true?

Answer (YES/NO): NO